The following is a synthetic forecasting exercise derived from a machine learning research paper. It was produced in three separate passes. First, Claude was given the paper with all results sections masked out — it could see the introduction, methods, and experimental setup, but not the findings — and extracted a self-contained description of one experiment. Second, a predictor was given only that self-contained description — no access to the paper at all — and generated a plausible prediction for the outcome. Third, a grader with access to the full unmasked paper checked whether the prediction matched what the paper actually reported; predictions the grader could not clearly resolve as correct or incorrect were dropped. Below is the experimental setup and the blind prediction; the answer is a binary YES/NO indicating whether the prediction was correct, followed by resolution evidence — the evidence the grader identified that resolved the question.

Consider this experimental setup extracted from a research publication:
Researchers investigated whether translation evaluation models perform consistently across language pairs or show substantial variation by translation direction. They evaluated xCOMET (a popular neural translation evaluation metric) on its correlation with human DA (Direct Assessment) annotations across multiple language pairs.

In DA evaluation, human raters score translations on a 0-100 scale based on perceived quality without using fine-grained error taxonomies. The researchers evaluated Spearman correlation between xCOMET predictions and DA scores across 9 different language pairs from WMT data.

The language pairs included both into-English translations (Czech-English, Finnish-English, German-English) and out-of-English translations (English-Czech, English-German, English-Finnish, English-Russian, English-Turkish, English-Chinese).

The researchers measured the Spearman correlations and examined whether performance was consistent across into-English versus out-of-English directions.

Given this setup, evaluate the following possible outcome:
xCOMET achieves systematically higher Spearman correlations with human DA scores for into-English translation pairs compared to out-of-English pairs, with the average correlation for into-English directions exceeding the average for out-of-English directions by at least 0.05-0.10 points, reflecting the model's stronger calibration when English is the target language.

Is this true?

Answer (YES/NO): NO